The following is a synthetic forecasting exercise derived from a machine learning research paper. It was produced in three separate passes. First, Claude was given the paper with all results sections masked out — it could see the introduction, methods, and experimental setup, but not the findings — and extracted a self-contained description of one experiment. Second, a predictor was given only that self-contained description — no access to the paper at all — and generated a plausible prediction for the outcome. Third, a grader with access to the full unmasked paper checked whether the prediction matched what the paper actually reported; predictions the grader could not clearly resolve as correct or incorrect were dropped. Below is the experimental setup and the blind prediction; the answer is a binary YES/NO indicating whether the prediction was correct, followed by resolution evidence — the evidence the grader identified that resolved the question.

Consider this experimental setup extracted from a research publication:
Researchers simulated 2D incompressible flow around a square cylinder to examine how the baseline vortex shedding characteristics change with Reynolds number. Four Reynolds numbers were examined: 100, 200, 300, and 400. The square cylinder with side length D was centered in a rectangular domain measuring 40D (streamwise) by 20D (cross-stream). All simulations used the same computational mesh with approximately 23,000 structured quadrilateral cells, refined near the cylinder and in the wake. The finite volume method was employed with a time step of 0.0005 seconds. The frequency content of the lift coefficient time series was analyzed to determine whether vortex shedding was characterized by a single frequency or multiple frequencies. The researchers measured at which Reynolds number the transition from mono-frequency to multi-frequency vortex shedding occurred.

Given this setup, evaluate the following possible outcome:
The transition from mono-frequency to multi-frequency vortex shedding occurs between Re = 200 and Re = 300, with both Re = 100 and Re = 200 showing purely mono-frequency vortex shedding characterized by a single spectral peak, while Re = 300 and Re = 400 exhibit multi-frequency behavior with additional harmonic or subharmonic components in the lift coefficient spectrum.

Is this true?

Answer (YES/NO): YES